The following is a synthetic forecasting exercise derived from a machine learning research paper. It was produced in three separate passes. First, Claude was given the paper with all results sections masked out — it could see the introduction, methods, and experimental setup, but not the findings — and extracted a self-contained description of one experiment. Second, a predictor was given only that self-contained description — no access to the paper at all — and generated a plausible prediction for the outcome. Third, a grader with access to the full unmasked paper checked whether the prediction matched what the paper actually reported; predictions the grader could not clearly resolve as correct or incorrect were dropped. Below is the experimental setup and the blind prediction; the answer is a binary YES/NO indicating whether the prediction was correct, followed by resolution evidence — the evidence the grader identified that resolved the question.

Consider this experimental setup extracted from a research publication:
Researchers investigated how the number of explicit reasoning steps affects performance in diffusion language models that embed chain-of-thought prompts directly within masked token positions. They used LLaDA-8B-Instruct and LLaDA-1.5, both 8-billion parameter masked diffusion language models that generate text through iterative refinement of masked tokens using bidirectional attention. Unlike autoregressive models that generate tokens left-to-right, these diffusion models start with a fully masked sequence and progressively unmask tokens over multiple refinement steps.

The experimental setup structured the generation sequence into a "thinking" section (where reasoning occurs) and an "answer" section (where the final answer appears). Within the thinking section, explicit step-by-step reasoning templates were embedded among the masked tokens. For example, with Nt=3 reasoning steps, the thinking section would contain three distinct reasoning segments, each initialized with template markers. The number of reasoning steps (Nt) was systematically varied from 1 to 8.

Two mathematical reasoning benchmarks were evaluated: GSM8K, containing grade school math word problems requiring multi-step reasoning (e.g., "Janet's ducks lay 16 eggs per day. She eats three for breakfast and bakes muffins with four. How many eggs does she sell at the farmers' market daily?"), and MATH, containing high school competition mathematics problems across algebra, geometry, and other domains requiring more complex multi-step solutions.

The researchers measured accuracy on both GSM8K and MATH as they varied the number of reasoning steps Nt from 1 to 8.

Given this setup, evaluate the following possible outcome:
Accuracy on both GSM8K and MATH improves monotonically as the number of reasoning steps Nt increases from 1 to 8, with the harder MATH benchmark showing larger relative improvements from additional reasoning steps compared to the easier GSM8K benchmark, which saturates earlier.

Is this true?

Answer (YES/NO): NO